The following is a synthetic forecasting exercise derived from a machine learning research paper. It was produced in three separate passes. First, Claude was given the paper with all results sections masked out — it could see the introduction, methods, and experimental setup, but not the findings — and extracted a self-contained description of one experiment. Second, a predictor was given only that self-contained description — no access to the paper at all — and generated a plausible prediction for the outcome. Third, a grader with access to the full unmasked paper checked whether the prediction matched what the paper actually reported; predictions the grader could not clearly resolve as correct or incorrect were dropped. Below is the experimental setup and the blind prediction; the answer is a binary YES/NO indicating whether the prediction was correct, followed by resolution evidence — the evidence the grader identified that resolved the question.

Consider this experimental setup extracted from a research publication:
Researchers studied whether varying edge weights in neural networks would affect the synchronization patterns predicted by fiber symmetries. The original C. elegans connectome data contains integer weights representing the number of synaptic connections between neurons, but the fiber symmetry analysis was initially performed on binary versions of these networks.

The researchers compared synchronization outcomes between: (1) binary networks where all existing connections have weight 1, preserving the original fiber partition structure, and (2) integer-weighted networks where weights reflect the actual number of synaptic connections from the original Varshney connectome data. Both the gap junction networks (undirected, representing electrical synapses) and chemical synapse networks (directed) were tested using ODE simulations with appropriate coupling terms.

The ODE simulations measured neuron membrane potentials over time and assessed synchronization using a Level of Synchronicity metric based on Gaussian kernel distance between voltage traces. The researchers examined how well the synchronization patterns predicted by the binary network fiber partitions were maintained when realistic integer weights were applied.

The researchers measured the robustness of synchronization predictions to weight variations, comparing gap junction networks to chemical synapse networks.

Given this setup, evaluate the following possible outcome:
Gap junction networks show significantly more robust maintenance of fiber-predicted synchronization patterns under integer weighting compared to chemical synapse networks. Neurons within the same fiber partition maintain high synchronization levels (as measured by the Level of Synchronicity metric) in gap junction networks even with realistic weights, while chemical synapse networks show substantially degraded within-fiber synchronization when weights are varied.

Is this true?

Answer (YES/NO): YES